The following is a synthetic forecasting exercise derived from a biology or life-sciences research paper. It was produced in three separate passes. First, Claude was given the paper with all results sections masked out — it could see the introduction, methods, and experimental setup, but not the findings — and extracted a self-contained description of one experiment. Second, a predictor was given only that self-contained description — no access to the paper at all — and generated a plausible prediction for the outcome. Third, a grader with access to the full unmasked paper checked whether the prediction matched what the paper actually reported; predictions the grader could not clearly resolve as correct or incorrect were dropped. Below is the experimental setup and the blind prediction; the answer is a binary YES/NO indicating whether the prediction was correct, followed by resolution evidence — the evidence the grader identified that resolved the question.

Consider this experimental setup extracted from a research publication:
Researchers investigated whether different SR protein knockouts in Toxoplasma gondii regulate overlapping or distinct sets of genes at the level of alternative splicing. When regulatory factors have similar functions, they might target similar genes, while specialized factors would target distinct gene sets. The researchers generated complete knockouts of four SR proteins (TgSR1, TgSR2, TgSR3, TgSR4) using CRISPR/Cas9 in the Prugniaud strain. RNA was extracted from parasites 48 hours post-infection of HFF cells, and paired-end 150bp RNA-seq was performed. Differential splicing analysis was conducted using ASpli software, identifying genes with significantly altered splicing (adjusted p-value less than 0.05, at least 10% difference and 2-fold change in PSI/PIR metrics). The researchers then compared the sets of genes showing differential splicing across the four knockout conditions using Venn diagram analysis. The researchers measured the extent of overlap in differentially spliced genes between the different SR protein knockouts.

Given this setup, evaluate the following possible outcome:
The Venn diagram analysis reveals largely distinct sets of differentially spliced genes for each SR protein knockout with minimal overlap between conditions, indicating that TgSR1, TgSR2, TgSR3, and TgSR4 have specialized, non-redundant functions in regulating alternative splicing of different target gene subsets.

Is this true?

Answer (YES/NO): NO